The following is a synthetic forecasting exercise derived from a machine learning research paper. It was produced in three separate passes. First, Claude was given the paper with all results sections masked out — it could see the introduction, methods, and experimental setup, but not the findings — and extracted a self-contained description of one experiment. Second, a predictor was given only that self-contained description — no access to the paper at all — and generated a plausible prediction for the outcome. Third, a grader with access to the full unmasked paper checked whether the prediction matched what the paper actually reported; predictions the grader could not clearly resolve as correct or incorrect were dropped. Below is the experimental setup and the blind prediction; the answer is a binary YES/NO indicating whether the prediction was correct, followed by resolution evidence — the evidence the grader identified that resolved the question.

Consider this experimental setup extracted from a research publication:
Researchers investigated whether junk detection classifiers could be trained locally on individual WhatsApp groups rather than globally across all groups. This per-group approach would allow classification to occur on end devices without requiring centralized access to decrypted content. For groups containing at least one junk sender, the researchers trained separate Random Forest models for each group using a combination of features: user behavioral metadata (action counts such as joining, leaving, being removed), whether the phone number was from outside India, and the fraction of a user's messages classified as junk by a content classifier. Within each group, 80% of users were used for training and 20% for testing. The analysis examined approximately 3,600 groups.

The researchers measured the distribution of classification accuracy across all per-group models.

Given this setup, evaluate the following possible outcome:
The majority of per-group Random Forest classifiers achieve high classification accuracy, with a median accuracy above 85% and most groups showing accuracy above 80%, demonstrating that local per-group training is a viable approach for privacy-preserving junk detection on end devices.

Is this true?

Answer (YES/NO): NO